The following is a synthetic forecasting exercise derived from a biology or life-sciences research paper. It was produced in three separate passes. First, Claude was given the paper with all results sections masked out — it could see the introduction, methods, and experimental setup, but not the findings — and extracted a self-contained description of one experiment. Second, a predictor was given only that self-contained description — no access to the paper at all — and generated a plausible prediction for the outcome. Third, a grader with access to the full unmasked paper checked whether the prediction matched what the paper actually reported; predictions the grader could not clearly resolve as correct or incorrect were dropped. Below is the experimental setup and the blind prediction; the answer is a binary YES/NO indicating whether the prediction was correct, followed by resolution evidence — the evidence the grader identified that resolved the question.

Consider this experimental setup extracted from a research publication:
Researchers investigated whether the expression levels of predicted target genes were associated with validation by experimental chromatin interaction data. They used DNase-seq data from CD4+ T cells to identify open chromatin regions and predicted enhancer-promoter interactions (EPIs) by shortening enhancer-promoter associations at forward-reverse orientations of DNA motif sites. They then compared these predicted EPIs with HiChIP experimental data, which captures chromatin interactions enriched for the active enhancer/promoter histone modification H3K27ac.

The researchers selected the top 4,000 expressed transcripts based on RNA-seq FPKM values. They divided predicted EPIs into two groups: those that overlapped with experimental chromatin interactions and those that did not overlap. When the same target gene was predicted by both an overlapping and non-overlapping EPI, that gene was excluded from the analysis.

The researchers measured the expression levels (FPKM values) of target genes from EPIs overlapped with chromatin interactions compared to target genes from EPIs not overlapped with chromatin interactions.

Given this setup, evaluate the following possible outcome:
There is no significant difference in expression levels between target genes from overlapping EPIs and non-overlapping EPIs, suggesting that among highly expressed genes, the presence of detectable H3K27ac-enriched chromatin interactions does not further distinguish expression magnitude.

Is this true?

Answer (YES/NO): NO